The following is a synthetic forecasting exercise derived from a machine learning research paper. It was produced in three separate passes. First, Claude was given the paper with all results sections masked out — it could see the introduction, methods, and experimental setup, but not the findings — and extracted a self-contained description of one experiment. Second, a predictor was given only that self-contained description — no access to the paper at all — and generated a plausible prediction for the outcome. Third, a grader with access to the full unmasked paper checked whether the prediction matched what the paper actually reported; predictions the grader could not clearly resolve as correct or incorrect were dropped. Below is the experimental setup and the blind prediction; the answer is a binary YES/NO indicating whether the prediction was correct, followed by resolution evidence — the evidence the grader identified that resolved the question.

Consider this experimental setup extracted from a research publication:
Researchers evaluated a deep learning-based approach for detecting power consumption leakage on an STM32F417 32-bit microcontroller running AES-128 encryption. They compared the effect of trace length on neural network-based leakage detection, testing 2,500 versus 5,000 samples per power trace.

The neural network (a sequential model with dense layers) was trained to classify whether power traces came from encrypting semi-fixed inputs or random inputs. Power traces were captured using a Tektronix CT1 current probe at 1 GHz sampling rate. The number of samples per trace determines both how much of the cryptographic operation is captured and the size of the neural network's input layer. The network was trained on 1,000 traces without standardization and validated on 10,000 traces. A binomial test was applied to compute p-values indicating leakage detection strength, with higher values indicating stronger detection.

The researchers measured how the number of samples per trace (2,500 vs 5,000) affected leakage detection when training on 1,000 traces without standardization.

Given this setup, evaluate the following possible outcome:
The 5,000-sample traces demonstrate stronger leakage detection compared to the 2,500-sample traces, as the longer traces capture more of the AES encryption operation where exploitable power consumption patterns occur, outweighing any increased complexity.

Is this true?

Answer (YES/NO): NO